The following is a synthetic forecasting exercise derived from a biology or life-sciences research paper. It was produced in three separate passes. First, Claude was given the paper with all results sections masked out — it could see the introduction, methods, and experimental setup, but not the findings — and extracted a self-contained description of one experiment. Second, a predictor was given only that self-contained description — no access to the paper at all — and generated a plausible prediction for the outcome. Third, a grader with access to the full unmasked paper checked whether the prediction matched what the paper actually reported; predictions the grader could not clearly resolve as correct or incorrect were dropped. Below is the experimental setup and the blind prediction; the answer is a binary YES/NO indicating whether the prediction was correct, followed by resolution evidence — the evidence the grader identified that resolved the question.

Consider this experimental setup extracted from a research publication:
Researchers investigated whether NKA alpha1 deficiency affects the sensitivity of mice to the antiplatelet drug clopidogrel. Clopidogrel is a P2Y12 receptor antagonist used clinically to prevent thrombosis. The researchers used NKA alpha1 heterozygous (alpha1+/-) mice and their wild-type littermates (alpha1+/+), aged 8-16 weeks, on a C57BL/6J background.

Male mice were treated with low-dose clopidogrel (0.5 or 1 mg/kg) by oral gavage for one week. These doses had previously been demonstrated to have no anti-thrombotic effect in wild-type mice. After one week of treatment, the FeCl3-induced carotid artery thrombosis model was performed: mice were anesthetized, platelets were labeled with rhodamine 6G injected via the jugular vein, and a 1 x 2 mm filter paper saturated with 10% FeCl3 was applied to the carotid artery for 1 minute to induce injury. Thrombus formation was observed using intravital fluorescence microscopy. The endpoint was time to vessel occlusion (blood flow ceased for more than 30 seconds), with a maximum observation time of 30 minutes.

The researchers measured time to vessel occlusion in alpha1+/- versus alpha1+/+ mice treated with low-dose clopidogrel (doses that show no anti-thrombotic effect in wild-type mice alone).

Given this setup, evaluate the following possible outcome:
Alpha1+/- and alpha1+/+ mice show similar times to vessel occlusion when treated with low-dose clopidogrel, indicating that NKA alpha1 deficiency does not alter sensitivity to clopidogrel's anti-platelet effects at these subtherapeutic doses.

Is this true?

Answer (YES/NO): NO